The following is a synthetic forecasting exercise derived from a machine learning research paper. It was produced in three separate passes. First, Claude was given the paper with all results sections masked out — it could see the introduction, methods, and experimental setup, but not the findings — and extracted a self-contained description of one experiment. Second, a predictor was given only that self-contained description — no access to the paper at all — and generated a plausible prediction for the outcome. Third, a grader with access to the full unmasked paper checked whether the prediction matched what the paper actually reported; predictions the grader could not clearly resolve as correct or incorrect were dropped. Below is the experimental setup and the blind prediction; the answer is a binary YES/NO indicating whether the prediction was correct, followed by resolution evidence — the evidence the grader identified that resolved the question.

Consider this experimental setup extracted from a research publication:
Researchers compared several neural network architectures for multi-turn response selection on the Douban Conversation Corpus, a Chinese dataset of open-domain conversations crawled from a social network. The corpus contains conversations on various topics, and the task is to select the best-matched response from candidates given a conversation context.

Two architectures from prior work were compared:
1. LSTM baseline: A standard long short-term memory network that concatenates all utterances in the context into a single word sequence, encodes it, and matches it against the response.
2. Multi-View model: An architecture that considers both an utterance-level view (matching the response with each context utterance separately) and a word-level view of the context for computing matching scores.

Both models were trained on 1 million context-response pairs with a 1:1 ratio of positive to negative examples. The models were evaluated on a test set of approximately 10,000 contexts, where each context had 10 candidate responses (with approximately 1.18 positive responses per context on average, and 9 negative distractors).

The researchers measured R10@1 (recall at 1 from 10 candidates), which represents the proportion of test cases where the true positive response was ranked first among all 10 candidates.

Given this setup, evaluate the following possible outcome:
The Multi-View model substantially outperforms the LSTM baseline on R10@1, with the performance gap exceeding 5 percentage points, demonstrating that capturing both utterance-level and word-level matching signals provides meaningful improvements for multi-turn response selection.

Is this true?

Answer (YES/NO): NO